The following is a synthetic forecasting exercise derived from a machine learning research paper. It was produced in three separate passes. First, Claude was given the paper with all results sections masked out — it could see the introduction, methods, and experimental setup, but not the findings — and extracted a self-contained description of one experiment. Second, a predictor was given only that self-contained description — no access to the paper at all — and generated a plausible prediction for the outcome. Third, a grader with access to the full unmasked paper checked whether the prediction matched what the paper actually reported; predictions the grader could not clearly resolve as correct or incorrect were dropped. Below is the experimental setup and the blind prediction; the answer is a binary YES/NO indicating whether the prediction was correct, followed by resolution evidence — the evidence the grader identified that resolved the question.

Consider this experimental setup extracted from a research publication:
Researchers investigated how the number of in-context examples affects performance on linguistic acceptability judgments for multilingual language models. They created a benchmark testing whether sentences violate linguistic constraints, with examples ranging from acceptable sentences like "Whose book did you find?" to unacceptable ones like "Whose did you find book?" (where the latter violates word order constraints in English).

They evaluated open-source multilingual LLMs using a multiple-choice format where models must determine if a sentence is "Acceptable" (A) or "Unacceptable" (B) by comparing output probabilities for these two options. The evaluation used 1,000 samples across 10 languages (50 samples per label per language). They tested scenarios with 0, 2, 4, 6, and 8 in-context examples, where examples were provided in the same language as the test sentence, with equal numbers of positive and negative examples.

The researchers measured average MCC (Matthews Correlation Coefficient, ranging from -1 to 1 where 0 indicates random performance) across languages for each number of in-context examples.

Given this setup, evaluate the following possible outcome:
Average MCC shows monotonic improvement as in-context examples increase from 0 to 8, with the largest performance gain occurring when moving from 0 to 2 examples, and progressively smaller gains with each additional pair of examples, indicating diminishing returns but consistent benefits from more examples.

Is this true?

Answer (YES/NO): NO